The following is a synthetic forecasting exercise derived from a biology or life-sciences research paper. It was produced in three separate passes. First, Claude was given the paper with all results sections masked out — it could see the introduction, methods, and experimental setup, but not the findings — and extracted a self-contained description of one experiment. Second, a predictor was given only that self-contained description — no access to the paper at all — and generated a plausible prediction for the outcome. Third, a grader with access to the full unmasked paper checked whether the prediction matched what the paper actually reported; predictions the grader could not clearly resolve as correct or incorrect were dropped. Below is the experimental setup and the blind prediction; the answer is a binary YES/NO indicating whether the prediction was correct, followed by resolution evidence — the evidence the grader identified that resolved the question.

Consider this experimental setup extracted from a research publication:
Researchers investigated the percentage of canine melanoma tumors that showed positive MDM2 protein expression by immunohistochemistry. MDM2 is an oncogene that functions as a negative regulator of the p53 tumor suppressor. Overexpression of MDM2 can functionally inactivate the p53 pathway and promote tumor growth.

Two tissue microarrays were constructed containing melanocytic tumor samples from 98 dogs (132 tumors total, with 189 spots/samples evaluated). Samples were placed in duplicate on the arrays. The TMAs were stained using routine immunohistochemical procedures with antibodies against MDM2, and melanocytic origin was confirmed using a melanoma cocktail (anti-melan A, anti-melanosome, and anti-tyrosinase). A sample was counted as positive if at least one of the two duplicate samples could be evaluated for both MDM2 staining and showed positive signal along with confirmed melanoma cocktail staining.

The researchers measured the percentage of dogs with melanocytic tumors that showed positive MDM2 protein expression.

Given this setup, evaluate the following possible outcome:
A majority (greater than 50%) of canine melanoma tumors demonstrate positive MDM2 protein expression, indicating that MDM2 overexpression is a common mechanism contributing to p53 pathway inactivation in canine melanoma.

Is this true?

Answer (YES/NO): NO